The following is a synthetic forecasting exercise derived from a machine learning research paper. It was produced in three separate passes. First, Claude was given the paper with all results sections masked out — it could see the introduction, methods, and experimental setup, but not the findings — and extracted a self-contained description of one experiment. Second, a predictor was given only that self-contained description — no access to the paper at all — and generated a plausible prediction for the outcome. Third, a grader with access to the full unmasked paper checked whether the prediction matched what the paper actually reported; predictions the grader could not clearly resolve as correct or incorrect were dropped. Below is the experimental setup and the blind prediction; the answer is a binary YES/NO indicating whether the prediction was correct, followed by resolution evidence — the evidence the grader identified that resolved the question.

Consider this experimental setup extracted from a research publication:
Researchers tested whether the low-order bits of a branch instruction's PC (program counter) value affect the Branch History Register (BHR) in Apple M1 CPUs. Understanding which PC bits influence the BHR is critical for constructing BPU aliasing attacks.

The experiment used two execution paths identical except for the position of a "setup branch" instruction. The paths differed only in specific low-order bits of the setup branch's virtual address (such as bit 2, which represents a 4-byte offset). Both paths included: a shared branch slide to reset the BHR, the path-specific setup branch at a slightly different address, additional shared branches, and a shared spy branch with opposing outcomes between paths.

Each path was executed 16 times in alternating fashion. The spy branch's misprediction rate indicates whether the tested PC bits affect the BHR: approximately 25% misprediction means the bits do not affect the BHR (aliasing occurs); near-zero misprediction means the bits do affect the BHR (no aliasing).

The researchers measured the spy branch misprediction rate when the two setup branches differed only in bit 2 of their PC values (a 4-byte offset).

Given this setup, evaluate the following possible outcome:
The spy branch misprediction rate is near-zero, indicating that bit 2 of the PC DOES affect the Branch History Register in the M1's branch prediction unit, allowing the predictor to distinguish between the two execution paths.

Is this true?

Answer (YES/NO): YES